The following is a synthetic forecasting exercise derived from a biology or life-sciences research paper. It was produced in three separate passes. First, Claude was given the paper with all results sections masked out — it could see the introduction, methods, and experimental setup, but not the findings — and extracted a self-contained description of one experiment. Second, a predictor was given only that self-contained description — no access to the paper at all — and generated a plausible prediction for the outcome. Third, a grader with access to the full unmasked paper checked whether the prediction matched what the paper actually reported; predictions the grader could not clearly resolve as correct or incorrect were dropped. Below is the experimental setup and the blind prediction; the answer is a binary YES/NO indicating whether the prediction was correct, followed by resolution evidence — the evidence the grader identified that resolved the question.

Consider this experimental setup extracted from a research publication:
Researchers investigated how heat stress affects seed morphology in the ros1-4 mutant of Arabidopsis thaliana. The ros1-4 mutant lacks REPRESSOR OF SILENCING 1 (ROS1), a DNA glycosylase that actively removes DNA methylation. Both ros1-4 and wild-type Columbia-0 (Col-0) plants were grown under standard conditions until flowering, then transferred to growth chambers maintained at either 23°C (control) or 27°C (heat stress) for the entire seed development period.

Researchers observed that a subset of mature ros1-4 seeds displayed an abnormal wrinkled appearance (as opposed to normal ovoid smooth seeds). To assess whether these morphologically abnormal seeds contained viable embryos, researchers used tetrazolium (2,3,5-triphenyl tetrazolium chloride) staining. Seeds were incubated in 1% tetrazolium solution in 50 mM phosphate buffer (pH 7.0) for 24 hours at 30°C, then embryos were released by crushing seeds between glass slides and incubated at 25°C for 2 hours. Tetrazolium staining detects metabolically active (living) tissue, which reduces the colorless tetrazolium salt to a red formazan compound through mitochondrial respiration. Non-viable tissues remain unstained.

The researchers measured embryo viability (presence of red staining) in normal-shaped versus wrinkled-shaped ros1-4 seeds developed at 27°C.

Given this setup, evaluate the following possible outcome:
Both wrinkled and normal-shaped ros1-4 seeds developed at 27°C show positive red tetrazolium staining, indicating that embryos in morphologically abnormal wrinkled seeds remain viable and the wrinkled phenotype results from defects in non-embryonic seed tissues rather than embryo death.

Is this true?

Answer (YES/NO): NO